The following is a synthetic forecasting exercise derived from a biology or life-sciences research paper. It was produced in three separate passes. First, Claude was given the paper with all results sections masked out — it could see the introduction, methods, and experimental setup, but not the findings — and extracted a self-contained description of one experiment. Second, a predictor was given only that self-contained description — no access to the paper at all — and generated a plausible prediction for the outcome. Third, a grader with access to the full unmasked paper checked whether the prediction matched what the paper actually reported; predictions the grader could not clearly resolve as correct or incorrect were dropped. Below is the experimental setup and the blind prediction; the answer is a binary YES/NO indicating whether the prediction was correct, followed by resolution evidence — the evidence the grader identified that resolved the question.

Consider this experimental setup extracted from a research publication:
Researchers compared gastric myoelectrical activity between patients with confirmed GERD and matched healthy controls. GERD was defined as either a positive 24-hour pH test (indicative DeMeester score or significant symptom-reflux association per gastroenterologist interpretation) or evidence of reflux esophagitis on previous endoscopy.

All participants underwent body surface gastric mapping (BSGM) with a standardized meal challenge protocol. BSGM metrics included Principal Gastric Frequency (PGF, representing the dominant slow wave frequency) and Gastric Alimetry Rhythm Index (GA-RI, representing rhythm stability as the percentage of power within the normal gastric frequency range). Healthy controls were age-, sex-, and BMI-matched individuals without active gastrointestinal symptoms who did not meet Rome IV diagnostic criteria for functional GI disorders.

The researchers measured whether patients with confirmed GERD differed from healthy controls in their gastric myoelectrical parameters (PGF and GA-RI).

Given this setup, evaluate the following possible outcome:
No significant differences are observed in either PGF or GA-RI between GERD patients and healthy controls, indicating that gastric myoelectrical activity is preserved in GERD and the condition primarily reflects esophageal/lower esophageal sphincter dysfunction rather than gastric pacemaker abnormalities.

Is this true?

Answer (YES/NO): NO